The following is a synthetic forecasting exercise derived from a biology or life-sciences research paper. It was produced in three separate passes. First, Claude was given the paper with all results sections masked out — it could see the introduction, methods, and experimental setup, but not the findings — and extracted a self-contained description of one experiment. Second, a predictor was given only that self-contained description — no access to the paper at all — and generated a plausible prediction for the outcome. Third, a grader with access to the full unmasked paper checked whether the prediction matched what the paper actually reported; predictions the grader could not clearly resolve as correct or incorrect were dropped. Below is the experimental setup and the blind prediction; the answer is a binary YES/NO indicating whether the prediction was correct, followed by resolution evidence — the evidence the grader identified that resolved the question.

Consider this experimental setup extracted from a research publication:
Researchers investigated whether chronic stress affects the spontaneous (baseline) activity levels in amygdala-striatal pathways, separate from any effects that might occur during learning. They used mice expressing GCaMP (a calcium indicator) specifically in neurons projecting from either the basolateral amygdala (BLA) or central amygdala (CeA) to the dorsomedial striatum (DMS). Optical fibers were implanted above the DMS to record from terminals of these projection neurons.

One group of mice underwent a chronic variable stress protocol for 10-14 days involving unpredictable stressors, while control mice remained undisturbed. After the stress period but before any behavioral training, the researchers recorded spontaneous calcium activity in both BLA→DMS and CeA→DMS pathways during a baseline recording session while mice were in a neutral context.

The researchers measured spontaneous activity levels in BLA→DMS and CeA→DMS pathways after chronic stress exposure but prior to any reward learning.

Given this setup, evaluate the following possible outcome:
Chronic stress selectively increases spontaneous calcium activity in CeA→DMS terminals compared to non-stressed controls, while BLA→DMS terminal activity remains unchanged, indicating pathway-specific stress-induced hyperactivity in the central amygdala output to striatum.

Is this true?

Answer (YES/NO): NO